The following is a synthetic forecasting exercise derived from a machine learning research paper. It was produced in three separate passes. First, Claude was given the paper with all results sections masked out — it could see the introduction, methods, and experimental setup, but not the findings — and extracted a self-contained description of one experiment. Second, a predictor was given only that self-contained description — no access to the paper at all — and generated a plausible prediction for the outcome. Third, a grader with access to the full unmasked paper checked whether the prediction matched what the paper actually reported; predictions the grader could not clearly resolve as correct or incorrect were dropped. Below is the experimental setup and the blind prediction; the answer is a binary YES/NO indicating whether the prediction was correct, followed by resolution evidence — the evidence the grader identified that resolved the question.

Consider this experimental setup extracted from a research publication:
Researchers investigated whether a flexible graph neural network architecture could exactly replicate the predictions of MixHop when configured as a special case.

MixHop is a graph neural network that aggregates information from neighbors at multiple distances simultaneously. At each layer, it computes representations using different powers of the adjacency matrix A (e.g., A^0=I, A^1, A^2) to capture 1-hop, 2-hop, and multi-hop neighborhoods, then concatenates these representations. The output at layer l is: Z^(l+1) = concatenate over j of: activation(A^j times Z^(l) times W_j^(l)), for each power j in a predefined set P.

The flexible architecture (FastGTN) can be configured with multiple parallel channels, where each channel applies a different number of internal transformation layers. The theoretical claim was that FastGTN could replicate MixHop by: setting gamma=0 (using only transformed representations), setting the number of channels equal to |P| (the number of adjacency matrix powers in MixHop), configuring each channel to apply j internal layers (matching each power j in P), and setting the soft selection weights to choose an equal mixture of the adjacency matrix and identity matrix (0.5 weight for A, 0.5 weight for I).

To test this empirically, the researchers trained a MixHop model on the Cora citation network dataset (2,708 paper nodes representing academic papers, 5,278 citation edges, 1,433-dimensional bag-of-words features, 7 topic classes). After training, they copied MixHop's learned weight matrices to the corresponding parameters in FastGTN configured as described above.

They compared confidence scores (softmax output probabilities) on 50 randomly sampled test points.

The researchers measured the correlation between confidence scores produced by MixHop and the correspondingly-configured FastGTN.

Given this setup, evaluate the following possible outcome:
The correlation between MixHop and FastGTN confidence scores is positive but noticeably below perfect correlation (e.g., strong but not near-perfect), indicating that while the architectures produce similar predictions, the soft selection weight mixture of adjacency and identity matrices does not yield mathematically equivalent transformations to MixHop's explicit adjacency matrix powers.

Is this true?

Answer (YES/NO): NO